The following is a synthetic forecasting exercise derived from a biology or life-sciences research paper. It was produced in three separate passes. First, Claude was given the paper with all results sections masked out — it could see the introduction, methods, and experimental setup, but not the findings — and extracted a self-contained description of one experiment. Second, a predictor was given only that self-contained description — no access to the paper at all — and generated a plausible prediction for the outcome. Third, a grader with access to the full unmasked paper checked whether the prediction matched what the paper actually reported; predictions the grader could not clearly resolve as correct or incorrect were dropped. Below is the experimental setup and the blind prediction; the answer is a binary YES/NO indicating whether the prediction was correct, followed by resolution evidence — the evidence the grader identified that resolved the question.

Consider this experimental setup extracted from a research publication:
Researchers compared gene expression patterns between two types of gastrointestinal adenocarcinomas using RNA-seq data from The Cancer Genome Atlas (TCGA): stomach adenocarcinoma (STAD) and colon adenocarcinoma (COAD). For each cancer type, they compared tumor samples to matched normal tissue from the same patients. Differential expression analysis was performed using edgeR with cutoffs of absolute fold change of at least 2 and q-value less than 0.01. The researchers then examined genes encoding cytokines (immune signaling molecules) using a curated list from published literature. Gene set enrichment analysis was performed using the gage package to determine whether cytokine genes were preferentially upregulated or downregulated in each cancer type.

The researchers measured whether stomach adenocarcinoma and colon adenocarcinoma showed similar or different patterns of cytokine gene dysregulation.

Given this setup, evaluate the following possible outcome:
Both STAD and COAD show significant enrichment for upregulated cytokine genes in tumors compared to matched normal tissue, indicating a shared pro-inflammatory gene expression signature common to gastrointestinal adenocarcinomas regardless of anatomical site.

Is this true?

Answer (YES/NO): NO